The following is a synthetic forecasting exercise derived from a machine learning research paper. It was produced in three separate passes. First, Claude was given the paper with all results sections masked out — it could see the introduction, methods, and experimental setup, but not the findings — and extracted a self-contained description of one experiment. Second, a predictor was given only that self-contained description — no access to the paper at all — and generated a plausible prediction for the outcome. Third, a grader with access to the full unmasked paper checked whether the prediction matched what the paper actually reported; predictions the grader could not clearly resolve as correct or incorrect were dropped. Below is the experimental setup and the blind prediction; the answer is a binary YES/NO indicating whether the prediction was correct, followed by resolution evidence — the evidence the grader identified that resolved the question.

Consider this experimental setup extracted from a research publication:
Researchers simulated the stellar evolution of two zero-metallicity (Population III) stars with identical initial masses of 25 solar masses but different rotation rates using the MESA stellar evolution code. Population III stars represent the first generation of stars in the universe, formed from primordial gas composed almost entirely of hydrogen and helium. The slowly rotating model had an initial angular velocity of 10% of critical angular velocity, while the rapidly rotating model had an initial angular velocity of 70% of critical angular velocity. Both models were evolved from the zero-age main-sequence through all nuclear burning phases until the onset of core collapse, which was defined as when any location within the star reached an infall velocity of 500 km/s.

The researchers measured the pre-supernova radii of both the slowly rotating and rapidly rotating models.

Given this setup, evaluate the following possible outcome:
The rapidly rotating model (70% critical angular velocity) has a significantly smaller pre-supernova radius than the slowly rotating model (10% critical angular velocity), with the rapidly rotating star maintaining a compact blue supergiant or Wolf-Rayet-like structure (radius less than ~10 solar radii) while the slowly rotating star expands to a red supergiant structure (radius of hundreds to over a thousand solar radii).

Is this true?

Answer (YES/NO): NO